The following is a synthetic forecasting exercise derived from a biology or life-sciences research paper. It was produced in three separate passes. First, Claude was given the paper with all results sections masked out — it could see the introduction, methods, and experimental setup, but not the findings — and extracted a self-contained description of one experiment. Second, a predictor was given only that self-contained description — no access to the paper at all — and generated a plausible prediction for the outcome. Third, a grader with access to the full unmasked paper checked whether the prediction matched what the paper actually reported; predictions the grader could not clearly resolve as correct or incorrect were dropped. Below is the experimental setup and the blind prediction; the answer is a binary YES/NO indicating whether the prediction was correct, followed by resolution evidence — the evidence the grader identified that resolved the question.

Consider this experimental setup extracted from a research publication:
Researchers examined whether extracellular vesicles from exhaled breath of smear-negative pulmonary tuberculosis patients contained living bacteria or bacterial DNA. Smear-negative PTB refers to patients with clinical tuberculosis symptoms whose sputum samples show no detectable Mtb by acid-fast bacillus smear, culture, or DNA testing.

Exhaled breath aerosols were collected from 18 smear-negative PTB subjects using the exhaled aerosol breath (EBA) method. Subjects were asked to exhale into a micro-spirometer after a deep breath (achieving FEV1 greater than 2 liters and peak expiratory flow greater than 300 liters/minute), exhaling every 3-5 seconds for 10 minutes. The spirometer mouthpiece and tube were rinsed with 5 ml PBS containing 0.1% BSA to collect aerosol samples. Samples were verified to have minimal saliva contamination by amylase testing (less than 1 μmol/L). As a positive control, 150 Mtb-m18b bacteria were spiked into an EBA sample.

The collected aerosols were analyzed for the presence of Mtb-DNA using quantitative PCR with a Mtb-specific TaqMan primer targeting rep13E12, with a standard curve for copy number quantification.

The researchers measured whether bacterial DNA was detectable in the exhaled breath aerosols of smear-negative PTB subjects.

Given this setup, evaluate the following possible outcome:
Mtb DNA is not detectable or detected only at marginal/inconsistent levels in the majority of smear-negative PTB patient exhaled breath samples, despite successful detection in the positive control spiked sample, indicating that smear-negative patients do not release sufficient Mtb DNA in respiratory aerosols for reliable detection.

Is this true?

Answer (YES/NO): YES